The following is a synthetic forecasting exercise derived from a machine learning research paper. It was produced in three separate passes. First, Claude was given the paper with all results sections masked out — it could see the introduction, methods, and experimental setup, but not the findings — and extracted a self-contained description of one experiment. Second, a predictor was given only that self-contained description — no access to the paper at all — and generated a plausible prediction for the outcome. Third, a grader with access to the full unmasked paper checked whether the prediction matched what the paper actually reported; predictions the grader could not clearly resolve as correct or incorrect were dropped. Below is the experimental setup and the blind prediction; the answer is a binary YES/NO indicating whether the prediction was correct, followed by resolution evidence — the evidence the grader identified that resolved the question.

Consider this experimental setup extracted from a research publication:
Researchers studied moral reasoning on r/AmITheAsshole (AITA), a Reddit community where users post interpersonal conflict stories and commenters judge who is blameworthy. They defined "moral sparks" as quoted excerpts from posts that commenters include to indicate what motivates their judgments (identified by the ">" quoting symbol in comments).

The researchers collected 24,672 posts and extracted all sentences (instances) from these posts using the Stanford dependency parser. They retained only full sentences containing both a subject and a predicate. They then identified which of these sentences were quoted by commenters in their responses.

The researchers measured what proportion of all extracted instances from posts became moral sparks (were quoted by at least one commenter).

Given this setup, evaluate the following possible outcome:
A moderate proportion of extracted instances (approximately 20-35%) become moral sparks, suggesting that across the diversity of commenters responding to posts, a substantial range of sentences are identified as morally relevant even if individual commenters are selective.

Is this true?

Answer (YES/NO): YES